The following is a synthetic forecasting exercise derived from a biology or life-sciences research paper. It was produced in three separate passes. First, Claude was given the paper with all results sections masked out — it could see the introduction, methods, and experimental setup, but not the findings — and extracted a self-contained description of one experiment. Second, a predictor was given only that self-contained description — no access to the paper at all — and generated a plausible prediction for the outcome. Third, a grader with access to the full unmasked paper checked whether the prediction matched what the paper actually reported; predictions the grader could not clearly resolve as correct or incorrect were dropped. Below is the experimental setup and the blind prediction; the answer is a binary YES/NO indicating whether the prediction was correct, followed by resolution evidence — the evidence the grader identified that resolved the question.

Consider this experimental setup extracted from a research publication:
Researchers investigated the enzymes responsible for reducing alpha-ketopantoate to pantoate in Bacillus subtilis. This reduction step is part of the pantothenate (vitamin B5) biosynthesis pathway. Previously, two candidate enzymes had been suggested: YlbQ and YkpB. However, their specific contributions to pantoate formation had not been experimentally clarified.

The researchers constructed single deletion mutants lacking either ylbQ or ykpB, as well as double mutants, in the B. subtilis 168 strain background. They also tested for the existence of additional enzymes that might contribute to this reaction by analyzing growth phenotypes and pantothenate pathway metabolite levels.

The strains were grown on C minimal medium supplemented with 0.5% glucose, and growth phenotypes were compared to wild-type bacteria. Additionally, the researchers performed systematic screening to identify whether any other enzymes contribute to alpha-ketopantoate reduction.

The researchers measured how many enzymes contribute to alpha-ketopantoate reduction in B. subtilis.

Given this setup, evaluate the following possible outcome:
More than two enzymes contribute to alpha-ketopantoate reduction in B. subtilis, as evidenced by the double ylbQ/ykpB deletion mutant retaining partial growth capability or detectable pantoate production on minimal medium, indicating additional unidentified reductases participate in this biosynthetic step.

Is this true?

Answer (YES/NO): YES